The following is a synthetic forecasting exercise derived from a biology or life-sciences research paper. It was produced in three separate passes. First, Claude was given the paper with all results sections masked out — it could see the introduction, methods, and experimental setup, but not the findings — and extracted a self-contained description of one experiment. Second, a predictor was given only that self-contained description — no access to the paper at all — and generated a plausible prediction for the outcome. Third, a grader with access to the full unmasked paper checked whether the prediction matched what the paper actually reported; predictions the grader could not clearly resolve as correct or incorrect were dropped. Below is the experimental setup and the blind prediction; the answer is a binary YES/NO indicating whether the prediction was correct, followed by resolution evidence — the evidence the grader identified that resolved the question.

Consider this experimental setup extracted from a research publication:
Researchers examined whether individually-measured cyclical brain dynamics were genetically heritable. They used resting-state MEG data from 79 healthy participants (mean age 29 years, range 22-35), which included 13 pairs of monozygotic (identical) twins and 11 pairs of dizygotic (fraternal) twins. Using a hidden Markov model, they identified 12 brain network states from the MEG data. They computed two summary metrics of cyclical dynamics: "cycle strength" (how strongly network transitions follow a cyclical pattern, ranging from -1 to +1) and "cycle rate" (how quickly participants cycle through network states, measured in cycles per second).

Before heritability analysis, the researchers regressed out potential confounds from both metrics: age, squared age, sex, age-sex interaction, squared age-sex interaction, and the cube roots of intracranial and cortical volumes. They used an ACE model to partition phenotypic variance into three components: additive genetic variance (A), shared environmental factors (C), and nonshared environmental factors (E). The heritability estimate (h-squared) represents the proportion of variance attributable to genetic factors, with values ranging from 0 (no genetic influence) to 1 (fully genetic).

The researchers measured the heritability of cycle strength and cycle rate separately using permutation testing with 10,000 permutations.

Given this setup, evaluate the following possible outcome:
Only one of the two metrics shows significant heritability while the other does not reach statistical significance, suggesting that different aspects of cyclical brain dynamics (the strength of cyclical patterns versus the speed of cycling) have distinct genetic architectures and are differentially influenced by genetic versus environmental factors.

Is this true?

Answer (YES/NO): YES